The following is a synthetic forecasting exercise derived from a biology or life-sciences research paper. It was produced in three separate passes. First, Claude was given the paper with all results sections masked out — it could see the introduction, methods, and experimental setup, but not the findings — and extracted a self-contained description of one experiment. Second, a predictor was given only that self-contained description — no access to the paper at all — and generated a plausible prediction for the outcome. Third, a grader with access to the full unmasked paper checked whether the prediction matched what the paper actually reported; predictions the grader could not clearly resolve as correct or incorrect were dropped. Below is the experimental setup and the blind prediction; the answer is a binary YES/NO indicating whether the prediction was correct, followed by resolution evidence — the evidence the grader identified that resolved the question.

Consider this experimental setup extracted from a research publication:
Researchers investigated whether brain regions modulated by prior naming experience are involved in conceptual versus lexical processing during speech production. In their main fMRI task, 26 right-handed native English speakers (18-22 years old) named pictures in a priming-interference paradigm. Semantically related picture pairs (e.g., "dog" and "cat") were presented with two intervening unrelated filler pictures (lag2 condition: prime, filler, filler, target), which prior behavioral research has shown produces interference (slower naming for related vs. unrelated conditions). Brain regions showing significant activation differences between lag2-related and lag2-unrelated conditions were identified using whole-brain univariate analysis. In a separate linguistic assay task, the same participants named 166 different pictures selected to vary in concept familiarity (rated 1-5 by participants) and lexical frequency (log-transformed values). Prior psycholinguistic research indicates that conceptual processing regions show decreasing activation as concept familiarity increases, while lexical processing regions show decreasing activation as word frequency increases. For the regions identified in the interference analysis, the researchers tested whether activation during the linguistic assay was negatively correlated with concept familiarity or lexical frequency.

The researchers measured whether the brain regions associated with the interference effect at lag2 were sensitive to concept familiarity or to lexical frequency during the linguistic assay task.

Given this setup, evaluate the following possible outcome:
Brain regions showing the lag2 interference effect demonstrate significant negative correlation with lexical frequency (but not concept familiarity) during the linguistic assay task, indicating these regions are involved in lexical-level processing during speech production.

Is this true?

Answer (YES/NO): NO